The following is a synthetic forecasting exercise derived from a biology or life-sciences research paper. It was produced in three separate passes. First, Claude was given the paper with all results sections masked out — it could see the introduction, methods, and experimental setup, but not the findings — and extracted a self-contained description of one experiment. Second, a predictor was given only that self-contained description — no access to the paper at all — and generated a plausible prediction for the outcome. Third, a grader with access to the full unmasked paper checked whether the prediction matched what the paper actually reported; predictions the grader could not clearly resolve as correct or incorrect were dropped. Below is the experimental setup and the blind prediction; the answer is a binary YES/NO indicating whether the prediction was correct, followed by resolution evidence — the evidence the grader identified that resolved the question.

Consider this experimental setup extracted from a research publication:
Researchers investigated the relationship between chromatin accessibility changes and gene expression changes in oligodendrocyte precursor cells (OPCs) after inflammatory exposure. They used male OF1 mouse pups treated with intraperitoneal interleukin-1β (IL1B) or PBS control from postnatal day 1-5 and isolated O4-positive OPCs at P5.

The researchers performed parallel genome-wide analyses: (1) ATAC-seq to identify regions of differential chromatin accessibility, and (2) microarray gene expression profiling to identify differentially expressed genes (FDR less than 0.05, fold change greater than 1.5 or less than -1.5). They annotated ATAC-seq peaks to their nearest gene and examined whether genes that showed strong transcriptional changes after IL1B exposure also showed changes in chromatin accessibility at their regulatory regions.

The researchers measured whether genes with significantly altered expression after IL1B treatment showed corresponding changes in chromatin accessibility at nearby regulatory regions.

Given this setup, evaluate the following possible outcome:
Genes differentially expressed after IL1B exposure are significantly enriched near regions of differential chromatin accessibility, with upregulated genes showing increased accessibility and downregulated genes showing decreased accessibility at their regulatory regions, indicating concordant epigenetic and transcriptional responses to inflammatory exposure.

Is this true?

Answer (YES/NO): NO